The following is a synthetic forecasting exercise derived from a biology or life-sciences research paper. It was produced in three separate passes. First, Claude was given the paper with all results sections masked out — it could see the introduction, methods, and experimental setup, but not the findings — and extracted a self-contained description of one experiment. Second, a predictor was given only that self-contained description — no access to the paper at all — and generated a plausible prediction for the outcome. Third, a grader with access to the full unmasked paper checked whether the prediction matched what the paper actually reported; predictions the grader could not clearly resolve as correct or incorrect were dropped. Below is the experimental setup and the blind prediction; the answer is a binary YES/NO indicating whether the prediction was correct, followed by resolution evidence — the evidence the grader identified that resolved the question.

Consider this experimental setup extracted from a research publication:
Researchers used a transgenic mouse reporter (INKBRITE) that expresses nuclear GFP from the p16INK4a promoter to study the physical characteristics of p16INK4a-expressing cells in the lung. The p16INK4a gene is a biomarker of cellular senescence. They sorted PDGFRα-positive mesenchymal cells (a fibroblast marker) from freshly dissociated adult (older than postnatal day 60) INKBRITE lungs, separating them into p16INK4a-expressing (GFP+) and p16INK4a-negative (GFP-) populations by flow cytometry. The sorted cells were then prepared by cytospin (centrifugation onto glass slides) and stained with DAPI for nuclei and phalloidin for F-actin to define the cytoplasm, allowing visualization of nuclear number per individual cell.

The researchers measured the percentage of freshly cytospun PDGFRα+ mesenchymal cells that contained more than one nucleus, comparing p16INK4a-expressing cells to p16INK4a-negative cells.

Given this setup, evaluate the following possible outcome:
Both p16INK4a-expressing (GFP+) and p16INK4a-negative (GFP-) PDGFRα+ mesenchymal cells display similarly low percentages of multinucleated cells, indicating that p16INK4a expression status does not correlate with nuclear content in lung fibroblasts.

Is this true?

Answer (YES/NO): NO